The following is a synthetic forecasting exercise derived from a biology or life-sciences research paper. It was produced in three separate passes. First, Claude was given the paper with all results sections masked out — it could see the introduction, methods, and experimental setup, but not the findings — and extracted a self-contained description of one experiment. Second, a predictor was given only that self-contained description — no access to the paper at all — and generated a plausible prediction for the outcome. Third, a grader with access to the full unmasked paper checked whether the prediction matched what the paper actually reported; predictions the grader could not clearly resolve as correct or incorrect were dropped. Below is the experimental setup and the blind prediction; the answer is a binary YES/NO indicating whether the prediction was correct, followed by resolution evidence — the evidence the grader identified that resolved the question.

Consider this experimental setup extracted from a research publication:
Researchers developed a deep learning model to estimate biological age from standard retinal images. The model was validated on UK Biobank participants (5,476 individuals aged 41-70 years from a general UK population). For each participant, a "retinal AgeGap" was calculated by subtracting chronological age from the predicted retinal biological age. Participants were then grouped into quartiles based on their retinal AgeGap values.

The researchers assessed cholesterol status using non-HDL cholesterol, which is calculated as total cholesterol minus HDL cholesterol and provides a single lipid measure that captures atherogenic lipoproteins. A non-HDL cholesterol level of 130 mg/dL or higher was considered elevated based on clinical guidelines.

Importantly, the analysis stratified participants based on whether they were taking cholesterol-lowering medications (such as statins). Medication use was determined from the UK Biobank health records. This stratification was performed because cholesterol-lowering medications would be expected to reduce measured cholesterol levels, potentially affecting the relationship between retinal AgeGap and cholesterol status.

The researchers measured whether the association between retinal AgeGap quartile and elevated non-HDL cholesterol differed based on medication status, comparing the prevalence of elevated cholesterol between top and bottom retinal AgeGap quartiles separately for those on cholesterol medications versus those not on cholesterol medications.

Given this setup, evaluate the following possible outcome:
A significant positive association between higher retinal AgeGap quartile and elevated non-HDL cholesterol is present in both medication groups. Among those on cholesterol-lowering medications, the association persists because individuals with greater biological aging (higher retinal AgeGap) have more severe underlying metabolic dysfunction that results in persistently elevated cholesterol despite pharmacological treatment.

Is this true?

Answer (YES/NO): NO